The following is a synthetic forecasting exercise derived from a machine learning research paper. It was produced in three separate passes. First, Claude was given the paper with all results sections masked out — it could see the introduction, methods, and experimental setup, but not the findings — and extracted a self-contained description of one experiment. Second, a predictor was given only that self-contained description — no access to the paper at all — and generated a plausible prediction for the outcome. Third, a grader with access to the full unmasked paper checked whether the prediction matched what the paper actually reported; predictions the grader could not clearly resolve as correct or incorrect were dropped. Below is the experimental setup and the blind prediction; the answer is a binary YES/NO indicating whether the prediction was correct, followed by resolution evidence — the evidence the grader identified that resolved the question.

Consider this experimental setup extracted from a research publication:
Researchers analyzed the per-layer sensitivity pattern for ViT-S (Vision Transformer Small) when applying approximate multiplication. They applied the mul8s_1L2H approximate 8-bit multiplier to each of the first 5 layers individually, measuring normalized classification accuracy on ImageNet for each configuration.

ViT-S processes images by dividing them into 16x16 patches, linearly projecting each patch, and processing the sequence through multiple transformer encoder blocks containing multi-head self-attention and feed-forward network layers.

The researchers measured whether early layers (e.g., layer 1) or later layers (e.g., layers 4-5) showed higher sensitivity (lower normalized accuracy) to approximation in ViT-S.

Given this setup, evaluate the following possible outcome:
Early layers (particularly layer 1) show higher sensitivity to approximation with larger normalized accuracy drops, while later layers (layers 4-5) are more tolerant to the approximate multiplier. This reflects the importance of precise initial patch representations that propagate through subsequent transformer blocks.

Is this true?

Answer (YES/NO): YES